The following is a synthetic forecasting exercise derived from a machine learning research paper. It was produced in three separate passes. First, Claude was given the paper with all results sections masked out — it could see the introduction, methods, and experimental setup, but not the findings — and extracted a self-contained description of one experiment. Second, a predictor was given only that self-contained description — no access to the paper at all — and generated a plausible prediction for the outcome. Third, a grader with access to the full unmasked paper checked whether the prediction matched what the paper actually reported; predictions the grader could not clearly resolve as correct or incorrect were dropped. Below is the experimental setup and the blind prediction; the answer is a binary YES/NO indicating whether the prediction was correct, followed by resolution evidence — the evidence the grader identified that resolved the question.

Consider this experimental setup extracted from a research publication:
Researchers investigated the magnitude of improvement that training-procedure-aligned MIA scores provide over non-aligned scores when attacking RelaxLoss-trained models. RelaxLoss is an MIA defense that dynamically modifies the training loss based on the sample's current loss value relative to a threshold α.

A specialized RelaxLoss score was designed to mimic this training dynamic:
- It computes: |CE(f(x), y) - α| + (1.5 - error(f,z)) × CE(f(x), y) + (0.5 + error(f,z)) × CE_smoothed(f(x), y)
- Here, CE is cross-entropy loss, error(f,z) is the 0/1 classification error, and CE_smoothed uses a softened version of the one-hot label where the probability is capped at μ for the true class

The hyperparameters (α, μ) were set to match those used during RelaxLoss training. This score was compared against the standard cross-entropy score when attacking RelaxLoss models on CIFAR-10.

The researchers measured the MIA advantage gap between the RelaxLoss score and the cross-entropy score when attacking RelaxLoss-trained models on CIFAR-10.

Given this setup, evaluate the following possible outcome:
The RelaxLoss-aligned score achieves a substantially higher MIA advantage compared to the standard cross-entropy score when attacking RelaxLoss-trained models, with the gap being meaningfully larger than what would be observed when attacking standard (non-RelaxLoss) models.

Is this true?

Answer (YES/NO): NO